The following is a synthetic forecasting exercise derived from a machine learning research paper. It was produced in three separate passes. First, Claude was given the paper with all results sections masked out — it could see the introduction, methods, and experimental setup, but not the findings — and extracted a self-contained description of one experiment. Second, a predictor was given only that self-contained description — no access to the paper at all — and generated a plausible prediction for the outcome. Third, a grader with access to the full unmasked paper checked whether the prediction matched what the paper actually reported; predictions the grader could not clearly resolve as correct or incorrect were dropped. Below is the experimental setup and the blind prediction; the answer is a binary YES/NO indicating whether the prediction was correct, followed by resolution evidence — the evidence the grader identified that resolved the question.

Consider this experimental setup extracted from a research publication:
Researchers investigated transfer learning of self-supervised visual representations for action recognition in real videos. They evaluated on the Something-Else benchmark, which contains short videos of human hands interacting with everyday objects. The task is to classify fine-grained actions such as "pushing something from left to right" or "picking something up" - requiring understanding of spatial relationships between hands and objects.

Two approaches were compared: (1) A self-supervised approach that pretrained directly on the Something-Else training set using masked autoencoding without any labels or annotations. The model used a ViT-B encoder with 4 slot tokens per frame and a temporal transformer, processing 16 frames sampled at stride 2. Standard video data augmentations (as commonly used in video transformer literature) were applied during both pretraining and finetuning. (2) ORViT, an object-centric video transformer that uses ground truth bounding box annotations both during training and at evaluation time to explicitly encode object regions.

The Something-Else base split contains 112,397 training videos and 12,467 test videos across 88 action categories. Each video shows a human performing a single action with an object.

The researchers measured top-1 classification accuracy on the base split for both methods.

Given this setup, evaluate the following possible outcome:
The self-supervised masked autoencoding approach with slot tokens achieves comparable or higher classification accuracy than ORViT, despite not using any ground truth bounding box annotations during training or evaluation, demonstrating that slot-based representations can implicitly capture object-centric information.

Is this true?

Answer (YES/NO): NO